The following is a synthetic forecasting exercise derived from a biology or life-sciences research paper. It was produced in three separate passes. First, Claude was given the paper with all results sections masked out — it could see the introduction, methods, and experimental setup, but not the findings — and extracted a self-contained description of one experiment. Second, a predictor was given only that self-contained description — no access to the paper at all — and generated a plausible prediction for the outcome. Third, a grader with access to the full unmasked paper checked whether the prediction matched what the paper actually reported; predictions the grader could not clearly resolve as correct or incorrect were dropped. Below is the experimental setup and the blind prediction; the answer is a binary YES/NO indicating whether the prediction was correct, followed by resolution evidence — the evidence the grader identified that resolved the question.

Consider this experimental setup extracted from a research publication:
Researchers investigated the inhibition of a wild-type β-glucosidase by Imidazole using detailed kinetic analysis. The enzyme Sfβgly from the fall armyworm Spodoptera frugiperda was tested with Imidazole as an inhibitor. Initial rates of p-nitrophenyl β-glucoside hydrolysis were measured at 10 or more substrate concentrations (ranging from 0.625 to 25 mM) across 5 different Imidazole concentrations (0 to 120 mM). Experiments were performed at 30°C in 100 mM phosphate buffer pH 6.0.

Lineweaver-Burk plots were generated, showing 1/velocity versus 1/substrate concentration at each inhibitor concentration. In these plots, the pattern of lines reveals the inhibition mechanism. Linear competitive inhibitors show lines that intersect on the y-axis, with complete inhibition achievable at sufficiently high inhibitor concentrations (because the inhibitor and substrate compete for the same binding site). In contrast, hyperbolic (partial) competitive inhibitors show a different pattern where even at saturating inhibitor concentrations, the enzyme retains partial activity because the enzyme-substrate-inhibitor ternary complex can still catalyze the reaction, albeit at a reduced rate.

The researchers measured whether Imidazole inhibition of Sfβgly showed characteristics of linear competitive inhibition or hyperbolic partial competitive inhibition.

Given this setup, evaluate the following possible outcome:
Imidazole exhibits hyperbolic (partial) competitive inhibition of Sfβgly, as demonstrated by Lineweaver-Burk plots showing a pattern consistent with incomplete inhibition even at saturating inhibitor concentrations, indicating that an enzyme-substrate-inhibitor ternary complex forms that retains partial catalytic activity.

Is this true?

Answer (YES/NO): YES